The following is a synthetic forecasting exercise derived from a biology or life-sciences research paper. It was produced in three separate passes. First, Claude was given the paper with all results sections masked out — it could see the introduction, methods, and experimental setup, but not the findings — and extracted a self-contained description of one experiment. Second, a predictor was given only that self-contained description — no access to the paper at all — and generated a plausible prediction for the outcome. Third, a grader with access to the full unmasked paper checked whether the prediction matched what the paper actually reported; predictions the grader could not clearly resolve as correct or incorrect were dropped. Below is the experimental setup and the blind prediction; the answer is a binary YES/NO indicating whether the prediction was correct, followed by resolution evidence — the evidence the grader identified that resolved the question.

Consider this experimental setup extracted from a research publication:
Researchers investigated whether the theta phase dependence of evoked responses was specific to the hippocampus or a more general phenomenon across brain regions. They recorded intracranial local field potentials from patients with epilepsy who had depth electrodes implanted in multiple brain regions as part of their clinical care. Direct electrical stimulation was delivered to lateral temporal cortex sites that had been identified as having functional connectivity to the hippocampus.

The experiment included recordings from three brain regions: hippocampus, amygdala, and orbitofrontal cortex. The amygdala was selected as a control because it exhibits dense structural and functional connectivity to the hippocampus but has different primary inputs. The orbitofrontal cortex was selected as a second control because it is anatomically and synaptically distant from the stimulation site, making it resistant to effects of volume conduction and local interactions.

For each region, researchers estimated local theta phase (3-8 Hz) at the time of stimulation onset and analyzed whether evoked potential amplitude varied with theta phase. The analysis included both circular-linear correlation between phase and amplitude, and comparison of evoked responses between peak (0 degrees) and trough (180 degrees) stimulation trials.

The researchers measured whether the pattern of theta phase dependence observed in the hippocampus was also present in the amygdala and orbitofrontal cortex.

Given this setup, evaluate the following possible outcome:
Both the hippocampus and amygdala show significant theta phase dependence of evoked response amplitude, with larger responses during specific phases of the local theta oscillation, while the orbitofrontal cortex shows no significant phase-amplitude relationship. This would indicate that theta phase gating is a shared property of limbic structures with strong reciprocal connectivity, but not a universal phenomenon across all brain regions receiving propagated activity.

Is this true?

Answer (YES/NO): YES